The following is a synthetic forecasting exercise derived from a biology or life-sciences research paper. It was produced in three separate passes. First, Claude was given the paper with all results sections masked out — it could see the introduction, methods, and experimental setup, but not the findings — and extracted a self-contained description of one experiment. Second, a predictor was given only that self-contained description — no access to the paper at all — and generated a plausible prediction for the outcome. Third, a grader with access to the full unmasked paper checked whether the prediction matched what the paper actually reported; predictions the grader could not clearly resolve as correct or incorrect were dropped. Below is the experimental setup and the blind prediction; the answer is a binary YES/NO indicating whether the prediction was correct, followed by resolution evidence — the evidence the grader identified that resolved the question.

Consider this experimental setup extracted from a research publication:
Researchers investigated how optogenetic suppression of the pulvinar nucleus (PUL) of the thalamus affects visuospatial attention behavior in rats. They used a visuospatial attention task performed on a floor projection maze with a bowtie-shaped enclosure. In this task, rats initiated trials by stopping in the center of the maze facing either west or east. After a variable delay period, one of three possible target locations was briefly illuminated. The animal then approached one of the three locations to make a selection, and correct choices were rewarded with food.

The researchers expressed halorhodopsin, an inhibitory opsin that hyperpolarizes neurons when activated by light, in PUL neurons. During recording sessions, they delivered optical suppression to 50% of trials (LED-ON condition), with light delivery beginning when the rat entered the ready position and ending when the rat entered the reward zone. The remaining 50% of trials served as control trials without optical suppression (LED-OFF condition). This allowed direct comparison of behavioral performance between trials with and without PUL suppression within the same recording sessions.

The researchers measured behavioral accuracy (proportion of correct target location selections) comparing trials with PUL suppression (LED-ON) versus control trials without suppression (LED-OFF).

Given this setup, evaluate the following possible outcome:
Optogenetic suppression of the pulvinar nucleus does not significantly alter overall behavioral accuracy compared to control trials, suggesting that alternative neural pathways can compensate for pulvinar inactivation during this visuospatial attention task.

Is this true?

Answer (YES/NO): YES